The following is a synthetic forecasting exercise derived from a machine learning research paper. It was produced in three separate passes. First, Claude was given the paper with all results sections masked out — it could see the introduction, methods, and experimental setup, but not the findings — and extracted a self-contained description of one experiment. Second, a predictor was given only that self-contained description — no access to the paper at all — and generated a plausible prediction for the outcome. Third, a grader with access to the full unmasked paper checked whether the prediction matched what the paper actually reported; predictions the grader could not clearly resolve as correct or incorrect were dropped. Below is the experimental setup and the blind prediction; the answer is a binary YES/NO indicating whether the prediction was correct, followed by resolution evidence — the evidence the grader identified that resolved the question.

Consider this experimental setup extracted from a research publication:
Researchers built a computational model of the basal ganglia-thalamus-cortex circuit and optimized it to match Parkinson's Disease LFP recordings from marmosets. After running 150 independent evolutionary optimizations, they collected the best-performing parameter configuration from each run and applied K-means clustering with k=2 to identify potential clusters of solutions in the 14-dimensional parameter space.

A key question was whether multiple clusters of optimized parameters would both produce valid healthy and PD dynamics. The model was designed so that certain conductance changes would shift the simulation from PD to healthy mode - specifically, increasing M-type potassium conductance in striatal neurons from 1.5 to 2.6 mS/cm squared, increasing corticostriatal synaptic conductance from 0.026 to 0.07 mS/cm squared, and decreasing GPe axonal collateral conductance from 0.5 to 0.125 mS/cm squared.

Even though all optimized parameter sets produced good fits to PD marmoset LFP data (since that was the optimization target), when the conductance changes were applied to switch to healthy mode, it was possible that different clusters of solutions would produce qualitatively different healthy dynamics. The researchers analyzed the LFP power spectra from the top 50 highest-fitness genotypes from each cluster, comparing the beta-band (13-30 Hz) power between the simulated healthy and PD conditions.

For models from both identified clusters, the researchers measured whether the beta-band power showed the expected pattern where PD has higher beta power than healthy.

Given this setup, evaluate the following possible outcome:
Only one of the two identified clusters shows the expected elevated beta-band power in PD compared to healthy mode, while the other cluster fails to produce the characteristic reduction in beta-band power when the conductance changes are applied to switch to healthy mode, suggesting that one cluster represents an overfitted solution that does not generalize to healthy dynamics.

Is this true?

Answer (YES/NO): YES